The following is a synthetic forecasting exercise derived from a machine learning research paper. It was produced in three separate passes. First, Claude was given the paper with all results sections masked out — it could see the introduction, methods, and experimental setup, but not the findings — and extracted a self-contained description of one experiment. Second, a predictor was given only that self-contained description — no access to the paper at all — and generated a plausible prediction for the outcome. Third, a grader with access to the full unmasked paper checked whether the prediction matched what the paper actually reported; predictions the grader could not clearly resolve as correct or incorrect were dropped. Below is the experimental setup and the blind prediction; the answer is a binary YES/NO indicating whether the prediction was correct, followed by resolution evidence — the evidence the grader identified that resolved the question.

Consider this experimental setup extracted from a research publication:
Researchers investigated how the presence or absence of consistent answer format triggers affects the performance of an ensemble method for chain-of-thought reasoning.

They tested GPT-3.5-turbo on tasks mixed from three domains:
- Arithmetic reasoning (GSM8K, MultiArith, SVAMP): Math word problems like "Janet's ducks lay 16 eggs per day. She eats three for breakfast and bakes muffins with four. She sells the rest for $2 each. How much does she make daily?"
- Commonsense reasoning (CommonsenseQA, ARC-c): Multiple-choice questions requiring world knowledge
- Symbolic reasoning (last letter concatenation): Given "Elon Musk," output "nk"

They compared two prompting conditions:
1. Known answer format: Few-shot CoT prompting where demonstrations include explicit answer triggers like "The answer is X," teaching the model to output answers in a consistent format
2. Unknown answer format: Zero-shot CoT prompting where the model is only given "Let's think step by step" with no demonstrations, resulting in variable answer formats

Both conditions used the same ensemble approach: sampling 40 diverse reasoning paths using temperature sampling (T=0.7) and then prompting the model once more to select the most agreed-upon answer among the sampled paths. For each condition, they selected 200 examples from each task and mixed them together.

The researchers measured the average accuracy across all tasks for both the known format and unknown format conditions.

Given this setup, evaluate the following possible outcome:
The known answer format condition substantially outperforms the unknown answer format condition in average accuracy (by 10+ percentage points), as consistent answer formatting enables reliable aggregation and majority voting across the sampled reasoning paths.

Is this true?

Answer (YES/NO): NO